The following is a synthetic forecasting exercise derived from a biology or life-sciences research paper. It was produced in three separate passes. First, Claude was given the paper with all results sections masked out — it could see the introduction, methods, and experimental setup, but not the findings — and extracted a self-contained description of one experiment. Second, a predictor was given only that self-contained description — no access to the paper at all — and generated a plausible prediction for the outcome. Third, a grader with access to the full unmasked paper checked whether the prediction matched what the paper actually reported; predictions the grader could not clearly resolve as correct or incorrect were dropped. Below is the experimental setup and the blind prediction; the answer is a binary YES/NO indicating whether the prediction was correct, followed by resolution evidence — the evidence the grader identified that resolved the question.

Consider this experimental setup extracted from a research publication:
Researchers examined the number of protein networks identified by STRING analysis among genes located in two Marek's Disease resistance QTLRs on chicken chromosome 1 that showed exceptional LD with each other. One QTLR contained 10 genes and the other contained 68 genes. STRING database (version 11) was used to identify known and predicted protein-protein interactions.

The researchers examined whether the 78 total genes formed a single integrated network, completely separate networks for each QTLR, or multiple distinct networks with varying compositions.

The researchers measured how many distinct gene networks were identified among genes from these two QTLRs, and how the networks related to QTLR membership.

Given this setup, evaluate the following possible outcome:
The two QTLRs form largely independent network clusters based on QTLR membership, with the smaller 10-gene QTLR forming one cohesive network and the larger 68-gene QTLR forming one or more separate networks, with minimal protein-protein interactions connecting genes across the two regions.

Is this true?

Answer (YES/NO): NO